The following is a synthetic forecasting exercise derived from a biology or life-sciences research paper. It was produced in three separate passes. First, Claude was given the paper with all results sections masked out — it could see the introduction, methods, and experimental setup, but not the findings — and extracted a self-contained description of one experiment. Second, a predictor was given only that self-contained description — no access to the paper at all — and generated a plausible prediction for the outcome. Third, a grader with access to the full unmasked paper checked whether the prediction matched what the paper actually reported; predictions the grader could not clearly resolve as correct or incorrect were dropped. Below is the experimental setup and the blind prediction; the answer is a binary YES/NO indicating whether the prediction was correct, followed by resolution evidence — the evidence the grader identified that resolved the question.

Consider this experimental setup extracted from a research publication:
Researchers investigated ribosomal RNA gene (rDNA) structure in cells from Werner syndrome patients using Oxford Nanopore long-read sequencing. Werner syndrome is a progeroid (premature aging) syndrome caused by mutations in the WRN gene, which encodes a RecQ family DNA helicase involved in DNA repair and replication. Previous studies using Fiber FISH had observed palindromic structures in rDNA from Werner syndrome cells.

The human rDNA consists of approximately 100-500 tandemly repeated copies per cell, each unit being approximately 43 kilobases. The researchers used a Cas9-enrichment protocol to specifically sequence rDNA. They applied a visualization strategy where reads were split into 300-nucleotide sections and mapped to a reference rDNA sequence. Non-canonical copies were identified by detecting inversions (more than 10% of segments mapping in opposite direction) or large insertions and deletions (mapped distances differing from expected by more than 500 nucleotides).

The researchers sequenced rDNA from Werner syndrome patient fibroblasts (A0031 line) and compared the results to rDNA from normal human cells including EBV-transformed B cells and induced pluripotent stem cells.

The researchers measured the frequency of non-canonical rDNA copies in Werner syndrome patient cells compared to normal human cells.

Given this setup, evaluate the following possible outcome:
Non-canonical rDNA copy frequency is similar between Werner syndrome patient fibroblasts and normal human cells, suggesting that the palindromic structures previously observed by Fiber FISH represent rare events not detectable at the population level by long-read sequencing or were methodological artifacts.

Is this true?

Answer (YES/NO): NO